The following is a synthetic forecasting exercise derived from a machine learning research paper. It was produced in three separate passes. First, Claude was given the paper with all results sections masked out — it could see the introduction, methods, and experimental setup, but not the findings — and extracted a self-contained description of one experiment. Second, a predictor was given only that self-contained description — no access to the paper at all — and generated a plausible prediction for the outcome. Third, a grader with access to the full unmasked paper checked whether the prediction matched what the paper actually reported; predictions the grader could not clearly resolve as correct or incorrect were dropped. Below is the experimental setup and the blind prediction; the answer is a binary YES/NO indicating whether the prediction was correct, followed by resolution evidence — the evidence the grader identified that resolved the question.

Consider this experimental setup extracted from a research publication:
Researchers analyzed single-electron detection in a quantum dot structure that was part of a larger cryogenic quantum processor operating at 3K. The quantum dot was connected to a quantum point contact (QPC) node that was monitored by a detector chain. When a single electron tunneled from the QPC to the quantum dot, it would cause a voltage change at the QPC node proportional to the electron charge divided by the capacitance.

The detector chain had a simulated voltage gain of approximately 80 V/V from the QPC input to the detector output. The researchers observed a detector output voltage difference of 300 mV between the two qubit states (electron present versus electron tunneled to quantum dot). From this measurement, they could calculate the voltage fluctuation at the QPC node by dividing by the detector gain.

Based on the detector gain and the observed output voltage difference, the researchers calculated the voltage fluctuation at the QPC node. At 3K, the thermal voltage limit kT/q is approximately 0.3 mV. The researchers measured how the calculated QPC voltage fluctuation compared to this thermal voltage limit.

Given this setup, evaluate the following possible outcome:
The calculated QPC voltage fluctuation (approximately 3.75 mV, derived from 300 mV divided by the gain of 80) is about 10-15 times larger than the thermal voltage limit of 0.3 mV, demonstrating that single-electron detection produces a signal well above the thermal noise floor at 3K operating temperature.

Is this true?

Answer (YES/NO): YES